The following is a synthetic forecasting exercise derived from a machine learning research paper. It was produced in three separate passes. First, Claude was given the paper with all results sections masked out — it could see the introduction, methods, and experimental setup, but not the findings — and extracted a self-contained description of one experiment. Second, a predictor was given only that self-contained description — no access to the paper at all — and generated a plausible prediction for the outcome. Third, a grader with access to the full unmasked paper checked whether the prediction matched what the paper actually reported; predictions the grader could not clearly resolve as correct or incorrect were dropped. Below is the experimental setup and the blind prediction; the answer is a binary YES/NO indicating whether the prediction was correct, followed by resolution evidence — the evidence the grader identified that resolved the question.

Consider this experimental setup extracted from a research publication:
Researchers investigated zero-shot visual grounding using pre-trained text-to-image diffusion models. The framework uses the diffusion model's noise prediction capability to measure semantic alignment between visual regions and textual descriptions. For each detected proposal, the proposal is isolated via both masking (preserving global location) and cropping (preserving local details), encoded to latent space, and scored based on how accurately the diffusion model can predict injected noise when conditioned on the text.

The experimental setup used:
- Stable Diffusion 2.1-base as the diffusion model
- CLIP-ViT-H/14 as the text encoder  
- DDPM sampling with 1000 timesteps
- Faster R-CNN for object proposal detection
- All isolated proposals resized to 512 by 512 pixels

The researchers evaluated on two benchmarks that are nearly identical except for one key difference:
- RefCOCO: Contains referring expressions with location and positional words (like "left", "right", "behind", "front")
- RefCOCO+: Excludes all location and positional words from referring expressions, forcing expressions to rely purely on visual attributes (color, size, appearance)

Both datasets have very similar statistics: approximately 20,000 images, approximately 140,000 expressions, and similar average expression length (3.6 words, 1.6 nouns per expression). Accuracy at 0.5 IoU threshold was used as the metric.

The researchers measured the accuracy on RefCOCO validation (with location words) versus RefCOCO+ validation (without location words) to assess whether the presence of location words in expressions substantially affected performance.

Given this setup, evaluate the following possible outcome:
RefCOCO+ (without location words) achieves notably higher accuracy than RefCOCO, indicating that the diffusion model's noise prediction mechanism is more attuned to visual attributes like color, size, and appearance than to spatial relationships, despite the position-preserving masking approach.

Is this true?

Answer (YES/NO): NO